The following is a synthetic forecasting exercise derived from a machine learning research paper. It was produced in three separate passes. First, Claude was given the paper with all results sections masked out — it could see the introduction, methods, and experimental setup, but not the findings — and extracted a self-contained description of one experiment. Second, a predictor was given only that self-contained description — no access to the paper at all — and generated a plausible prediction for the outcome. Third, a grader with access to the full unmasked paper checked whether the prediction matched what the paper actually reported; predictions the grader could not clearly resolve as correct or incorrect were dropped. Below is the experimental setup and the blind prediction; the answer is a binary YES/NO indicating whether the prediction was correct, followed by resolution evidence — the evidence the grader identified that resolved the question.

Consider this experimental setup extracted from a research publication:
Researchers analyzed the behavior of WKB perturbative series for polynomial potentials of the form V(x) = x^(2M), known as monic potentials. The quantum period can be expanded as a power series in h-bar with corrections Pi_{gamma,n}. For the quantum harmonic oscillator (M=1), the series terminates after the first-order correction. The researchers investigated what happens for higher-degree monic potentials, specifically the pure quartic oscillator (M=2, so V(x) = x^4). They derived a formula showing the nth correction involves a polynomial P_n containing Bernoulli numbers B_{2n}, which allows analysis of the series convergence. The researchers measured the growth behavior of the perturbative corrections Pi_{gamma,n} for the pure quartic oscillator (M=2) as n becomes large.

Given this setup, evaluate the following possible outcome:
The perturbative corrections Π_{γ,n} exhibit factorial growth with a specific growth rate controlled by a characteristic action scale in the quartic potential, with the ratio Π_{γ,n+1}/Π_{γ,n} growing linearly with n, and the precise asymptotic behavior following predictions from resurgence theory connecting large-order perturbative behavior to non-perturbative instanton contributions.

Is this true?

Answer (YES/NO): NO